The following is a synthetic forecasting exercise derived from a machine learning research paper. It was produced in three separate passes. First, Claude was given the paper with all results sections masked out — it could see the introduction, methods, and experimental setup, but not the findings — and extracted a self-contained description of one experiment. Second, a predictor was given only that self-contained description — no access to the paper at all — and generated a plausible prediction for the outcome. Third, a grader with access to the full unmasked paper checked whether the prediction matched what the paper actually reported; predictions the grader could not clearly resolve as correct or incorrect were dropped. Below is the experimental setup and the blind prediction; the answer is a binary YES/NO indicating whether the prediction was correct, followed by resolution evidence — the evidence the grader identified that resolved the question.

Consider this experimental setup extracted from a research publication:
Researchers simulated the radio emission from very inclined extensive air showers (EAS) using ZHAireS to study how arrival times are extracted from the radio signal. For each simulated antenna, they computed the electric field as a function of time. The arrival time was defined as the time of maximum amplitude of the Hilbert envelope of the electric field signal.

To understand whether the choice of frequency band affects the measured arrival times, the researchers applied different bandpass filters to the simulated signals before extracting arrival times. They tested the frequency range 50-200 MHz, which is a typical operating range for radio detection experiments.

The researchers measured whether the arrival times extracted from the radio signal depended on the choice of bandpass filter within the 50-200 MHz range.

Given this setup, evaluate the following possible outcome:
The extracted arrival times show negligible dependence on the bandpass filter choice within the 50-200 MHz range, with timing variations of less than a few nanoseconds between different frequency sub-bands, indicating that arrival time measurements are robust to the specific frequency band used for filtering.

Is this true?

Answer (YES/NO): YES